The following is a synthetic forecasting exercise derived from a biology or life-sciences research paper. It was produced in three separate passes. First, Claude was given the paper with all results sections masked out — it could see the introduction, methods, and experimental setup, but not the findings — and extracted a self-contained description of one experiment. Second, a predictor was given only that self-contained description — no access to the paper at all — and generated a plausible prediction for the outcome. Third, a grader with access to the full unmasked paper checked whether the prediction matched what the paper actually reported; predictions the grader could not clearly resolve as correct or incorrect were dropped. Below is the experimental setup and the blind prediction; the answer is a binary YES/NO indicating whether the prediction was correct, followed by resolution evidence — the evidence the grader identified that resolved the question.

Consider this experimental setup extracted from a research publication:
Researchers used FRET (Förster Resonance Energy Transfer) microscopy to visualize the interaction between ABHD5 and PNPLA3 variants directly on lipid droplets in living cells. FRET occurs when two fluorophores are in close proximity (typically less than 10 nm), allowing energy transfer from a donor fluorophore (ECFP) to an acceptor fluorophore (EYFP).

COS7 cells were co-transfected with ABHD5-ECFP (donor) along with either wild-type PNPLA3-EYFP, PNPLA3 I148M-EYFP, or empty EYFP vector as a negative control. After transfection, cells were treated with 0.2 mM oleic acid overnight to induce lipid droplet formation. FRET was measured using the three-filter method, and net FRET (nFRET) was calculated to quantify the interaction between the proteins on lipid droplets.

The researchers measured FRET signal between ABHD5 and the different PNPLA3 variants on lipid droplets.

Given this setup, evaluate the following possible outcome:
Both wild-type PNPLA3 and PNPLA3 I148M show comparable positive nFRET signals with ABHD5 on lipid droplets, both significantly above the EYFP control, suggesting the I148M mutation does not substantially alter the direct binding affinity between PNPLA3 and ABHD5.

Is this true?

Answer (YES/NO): NO